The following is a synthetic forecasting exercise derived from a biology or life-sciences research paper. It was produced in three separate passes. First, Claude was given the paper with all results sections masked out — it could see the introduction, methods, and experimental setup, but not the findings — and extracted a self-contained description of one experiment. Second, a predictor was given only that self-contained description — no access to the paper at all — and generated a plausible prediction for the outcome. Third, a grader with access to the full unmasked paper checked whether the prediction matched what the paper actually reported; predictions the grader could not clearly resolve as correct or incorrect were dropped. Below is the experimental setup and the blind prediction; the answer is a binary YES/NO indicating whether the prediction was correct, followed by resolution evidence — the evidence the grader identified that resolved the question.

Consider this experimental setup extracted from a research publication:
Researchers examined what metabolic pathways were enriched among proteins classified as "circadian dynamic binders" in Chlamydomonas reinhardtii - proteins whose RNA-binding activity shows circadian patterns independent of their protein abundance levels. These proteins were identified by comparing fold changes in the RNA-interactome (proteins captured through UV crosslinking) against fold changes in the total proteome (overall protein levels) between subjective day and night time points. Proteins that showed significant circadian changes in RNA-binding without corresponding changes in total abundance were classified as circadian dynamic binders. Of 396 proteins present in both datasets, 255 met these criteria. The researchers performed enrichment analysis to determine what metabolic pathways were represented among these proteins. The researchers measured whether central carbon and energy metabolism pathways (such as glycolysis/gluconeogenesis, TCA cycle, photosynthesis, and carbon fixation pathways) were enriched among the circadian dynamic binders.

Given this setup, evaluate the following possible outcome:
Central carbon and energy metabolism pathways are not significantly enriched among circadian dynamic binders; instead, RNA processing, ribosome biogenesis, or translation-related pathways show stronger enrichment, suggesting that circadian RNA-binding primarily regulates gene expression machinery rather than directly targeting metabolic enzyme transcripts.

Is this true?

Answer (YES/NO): NO